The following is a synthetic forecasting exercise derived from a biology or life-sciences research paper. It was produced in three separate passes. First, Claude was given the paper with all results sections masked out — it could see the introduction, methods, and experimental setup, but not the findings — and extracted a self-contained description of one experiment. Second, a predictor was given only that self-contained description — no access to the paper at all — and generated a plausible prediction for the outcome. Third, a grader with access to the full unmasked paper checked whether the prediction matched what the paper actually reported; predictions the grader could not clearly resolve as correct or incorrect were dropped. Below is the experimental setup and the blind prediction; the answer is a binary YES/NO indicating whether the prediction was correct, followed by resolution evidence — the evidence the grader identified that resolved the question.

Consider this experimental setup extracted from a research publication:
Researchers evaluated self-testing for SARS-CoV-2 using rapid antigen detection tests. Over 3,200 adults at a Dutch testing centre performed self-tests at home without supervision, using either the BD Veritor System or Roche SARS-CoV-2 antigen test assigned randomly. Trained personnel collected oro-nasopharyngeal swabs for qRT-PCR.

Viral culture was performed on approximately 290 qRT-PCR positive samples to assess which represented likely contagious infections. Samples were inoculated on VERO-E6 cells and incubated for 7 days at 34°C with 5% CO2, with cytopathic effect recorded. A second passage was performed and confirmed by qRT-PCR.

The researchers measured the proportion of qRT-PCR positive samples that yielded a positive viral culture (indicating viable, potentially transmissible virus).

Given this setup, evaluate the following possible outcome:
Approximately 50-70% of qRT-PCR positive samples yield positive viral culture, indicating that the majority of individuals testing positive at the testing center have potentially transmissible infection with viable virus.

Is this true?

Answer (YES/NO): YES